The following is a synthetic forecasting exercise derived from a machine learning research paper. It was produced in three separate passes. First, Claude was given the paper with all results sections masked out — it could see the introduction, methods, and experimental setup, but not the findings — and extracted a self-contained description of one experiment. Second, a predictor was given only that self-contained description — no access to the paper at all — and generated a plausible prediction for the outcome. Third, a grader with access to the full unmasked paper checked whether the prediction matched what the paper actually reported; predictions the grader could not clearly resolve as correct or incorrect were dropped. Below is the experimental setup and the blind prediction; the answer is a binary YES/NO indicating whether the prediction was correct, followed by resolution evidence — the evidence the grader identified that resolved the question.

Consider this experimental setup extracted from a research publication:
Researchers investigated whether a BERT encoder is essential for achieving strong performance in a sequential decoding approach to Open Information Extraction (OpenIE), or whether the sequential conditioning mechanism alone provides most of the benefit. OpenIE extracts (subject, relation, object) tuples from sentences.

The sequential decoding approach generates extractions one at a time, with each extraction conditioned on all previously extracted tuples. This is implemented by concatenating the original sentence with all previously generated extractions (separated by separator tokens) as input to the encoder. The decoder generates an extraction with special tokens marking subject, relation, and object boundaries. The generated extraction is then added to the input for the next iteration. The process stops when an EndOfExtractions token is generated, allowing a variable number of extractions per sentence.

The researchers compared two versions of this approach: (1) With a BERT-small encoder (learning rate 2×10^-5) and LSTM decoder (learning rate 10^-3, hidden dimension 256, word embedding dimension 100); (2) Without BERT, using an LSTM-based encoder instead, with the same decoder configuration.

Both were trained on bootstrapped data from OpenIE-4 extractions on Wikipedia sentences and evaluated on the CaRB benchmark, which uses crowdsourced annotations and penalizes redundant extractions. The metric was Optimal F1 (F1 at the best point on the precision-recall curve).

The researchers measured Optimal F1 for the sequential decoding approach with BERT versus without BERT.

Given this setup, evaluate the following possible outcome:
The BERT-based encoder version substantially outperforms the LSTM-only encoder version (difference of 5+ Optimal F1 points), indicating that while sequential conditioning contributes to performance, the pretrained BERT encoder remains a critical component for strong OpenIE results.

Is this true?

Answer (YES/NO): YES